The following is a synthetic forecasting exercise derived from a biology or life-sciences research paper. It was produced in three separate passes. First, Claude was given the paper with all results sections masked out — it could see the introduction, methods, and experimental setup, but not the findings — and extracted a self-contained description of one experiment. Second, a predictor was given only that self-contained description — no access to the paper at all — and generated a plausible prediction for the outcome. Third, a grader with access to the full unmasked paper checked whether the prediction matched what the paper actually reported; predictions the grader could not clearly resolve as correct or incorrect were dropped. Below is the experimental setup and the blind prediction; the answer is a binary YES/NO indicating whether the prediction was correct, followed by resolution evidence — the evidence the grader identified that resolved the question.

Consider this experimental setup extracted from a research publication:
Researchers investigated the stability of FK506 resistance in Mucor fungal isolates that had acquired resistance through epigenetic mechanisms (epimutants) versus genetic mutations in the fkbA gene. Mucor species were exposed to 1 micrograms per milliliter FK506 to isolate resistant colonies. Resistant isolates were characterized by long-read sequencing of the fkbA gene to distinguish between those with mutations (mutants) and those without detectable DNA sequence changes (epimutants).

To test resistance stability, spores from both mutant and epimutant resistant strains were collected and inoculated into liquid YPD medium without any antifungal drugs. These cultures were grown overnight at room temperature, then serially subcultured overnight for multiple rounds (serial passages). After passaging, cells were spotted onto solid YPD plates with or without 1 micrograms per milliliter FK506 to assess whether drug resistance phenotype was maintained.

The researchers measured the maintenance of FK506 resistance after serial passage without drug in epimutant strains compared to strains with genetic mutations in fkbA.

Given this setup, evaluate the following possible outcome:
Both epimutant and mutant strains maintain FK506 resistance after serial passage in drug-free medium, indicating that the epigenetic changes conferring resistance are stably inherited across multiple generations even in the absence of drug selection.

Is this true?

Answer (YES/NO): NO